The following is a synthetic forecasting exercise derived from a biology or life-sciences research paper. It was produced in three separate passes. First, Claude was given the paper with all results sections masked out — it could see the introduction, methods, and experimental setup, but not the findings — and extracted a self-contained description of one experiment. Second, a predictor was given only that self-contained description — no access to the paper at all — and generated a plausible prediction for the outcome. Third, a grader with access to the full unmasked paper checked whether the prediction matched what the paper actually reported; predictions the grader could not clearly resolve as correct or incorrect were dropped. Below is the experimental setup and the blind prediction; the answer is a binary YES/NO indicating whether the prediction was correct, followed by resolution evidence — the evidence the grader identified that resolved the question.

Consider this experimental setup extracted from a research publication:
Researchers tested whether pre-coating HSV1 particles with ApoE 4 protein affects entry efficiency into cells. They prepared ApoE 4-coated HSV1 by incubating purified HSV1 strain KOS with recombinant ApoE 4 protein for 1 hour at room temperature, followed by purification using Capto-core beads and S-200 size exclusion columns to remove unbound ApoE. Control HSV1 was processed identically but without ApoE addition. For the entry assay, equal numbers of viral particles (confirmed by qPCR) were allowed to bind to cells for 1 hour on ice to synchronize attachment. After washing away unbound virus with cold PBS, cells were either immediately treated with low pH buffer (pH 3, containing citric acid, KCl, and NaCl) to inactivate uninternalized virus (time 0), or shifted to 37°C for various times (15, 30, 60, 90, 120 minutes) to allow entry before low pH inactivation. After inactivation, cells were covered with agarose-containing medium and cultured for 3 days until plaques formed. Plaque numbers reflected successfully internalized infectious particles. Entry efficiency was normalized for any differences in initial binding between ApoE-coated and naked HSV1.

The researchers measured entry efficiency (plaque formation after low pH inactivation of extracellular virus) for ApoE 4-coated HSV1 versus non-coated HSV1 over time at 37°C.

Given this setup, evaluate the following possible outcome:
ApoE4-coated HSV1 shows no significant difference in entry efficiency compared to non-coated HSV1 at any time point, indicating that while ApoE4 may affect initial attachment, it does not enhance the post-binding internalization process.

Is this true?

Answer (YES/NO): NO